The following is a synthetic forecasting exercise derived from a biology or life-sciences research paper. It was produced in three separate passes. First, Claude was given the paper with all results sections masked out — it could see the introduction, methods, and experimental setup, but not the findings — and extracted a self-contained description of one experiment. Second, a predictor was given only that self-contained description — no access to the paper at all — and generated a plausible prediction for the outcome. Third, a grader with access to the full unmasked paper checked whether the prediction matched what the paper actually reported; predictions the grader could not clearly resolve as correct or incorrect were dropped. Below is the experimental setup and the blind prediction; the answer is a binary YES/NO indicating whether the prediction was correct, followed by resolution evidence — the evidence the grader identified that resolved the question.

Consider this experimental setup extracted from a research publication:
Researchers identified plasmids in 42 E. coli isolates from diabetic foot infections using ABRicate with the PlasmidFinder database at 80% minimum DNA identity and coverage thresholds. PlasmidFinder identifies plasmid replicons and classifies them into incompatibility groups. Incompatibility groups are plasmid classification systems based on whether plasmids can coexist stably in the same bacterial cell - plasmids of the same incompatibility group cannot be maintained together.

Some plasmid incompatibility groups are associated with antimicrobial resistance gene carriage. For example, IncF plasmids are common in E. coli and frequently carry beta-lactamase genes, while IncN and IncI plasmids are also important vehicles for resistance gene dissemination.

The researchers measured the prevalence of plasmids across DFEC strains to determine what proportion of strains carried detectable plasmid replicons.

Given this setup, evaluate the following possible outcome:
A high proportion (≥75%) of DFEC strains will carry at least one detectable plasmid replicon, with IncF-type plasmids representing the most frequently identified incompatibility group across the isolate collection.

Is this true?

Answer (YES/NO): YES